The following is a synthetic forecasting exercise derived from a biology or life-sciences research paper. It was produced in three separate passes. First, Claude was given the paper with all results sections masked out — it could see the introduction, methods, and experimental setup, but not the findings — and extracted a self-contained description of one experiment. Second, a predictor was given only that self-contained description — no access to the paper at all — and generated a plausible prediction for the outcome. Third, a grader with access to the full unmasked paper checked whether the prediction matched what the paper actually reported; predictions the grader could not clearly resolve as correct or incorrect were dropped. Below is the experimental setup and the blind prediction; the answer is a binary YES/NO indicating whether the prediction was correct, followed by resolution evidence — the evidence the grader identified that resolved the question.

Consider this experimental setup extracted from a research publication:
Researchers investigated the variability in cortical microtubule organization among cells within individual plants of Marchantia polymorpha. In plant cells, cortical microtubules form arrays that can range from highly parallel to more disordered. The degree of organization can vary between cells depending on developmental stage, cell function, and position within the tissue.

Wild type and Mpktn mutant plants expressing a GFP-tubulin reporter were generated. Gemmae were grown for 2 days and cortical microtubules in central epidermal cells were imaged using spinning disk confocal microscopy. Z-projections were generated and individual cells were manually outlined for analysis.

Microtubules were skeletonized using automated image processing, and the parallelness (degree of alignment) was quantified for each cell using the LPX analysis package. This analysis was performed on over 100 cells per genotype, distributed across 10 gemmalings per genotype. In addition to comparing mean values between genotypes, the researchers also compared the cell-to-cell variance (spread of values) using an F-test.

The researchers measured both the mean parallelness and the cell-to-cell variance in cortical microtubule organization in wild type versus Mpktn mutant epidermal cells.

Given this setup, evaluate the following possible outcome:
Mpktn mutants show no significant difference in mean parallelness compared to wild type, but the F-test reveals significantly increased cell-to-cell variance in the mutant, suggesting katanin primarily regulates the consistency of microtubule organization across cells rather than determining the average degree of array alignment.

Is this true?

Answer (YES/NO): NO